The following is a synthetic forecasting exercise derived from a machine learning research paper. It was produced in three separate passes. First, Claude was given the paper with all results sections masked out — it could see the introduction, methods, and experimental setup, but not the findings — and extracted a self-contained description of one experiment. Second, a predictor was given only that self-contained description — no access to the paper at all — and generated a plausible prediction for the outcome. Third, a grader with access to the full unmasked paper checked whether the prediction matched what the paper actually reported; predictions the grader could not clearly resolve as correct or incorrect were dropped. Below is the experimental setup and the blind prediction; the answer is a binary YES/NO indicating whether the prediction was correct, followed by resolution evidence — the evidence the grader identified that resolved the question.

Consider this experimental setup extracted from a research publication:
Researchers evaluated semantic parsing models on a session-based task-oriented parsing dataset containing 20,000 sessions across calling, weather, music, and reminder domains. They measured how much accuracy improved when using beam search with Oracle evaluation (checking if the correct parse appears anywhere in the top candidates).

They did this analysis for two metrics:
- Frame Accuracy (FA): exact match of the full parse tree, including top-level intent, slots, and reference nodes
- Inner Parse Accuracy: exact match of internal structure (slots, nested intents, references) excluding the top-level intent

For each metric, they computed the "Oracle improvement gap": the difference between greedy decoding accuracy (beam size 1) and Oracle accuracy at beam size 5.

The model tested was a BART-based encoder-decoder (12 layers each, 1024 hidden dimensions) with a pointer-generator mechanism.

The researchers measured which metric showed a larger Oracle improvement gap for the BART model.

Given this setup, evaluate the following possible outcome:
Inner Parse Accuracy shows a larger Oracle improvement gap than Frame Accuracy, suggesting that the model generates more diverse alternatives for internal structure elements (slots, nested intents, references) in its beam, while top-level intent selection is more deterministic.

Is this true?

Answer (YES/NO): YES